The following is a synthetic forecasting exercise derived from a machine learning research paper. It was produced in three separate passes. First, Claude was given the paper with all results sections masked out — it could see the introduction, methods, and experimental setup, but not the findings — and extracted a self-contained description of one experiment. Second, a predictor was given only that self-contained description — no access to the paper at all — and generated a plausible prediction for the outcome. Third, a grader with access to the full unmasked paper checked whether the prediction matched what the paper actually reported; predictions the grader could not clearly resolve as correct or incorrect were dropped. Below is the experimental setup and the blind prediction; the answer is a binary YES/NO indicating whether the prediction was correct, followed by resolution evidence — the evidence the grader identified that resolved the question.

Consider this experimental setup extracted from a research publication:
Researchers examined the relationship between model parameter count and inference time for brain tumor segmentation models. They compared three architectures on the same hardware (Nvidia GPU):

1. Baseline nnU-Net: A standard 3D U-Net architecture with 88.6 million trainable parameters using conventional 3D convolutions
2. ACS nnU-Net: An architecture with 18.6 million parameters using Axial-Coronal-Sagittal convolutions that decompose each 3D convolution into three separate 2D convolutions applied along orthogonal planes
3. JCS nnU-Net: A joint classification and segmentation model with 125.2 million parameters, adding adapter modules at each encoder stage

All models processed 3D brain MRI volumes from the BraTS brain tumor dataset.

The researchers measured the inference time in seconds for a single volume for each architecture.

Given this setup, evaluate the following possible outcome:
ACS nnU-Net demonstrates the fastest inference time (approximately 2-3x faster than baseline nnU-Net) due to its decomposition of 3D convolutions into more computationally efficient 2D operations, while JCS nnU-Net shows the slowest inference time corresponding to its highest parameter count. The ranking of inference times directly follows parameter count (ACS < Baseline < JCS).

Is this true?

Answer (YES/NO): NO